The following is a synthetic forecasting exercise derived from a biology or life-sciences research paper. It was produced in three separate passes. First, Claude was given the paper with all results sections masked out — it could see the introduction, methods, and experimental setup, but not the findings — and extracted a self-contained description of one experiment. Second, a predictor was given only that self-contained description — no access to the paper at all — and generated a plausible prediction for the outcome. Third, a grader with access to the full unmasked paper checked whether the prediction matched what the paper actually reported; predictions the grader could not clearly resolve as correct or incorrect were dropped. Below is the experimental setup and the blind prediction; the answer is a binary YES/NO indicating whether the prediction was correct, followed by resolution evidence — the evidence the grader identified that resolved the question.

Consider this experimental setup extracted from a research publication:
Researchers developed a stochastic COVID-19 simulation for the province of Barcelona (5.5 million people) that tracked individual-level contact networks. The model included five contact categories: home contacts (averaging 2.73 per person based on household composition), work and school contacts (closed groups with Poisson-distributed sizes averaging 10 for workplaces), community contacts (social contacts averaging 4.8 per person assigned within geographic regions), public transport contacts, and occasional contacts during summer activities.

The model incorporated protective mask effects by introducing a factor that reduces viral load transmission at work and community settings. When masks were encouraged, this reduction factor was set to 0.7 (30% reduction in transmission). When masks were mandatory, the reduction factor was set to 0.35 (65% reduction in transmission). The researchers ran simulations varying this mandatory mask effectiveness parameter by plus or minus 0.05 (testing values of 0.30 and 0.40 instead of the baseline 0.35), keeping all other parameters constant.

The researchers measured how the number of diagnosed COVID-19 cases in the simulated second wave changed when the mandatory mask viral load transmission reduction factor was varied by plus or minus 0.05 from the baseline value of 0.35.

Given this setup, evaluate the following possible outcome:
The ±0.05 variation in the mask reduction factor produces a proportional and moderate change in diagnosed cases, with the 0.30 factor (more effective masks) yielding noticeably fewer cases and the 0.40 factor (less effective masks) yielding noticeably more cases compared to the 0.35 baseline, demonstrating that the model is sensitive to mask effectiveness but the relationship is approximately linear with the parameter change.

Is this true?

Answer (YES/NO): NO